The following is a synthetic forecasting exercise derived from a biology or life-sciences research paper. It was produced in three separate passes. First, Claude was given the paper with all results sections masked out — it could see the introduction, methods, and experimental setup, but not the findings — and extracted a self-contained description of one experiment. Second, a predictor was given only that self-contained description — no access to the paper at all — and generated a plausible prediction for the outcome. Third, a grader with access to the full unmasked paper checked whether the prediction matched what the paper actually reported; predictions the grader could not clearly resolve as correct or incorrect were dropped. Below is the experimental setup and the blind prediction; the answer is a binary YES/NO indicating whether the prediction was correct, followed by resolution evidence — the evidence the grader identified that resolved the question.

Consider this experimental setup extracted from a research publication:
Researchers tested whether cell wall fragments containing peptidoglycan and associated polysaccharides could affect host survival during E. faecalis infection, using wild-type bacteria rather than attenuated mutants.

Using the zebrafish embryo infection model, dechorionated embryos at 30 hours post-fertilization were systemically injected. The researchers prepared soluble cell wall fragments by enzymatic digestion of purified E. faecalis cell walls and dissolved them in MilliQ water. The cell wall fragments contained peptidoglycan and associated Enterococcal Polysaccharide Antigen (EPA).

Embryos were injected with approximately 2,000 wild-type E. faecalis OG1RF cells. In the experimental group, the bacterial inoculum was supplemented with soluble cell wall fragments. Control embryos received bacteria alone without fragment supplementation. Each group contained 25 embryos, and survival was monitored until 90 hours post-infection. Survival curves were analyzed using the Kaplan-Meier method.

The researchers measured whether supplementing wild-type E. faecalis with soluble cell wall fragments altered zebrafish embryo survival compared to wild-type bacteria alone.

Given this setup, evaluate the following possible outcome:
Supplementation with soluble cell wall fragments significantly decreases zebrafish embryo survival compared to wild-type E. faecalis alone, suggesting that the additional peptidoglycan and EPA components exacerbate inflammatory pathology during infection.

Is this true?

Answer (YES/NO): NO